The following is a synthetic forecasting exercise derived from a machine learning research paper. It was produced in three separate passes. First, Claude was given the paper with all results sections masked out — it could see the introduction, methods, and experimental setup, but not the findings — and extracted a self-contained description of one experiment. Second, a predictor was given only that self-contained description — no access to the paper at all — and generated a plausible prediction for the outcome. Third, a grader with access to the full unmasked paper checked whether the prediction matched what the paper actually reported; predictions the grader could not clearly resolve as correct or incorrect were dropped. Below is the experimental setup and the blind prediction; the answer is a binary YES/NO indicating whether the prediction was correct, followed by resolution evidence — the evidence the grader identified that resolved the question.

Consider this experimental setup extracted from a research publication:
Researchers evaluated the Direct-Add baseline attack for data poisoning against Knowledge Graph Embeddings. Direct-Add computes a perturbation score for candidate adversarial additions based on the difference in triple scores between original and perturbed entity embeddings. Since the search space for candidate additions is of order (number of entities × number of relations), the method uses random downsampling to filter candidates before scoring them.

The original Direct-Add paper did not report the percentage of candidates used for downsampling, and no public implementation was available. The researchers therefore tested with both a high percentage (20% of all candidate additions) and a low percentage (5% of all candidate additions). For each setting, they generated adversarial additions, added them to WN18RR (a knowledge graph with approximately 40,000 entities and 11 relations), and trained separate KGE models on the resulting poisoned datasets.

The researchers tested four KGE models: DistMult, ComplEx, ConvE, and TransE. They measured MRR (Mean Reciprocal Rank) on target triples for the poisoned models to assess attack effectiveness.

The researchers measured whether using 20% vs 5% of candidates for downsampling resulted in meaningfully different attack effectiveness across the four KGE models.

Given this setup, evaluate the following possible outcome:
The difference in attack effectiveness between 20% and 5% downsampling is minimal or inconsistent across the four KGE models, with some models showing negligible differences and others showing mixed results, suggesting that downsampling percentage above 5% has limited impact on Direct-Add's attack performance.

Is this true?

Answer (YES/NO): YES